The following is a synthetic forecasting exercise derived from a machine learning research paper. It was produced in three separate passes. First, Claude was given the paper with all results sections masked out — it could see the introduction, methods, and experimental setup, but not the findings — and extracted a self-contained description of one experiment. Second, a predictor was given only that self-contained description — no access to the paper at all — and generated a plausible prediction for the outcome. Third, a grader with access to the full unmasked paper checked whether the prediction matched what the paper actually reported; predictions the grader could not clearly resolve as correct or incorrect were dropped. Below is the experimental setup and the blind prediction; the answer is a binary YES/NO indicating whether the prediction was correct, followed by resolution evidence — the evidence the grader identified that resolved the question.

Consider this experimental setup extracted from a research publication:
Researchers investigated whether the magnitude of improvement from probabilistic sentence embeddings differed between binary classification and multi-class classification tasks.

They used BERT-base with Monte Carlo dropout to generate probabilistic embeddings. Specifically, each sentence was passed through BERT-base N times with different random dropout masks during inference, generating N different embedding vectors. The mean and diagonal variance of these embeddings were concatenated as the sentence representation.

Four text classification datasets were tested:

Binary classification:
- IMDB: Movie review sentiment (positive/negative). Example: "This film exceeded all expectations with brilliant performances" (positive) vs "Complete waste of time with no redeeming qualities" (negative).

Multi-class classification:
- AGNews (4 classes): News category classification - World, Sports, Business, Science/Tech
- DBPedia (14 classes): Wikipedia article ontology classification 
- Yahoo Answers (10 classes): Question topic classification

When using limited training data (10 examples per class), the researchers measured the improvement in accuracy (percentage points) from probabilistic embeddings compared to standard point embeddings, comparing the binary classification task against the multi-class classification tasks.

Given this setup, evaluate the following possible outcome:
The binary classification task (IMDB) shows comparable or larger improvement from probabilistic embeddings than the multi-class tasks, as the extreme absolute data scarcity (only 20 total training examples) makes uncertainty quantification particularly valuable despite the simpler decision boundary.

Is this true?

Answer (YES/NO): NO